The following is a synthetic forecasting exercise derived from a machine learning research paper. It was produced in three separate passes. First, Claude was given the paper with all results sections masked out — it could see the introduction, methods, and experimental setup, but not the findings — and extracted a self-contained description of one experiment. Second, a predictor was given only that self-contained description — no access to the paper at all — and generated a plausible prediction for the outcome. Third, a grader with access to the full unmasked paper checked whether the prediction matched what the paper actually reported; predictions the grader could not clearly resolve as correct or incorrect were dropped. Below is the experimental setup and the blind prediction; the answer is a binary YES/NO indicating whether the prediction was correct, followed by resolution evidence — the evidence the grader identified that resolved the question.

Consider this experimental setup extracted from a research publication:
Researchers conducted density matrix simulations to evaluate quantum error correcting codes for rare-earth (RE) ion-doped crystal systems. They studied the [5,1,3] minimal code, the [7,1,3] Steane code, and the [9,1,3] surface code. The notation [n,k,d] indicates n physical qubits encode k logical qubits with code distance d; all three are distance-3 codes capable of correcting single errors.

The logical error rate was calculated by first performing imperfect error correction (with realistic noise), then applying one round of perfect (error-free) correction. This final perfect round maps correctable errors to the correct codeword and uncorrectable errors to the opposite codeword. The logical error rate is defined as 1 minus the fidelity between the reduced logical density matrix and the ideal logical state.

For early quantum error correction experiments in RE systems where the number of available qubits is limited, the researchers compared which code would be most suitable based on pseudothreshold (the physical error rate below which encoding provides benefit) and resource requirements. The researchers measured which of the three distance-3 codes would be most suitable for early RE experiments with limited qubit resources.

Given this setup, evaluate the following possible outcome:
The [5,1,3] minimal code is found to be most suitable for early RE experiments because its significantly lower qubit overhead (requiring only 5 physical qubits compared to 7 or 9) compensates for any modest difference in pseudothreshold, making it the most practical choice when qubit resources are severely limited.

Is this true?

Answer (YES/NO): NO